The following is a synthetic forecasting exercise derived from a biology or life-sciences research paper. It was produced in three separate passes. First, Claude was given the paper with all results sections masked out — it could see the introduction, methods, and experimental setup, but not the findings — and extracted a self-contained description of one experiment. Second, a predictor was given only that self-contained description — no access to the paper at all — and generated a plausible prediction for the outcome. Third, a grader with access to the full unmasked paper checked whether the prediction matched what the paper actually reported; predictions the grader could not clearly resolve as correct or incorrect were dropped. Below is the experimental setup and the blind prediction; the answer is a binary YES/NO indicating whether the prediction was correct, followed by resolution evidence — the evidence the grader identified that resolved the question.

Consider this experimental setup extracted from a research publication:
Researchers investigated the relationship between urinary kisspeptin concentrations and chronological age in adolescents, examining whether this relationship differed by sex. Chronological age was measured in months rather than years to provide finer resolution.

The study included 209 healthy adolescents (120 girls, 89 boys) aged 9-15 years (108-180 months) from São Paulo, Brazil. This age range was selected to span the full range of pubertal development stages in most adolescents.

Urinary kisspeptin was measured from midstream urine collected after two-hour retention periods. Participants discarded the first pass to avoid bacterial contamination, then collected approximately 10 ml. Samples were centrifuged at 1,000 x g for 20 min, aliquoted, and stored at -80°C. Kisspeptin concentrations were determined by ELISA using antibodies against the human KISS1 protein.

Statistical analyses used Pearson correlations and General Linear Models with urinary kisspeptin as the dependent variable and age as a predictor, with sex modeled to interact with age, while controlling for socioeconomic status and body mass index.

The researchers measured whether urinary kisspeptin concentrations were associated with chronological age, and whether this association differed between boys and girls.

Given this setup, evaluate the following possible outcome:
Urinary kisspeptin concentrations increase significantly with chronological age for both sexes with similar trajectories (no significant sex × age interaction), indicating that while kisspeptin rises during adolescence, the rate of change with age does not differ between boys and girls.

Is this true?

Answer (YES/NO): NO